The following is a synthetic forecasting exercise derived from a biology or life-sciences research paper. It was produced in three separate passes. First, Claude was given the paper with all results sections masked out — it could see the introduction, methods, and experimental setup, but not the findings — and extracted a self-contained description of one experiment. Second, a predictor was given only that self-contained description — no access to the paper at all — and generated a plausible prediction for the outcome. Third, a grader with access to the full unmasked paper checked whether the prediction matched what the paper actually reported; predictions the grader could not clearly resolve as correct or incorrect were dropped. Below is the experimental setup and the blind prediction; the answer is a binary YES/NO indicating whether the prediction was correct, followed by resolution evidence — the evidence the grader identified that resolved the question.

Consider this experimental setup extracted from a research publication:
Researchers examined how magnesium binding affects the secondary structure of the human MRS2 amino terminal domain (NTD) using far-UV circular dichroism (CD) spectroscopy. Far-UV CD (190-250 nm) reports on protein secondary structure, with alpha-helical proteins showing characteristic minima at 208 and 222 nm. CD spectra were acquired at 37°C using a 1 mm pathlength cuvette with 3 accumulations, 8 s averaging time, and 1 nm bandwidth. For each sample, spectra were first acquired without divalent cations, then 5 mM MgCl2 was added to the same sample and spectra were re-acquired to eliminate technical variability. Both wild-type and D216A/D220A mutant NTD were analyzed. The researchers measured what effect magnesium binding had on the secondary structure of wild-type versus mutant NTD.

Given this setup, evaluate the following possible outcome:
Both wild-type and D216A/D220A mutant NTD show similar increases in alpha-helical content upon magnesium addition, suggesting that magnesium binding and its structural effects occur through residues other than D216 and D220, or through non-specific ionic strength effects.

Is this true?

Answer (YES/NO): NO